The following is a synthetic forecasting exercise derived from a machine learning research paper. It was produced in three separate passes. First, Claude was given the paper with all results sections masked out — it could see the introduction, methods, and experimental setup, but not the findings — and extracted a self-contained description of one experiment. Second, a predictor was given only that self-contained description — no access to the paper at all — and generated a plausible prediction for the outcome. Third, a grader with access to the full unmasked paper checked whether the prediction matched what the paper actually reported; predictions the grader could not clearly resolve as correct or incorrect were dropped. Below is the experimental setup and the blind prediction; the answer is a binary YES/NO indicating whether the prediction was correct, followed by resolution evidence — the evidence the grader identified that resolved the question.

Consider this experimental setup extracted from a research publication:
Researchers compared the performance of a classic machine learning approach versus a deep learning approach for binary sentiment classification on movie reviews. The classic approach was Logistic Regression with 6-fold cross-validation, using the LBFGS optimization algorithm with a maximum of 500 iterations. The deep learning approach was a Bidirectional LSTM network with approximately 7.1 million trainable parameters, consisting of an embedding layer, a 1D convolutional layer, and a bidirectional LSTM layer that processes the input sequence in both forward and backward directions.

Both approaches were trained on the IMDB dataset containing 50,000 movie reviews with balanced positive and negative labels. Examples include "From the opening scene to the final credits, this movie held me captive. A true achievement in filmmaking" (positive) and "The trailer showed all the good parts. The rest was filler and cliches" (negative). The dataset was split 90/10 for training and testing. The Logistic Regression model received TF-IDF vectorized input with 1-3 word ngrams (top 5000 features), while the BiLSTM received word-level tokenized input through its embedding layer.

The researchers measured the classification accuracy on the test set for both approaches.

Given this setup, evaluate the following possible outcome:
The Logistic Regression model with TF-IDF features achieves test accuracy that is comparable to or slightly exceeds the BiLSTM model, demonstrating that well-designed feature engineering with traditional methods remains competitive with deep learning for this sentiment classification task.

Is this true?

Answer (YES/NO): YES